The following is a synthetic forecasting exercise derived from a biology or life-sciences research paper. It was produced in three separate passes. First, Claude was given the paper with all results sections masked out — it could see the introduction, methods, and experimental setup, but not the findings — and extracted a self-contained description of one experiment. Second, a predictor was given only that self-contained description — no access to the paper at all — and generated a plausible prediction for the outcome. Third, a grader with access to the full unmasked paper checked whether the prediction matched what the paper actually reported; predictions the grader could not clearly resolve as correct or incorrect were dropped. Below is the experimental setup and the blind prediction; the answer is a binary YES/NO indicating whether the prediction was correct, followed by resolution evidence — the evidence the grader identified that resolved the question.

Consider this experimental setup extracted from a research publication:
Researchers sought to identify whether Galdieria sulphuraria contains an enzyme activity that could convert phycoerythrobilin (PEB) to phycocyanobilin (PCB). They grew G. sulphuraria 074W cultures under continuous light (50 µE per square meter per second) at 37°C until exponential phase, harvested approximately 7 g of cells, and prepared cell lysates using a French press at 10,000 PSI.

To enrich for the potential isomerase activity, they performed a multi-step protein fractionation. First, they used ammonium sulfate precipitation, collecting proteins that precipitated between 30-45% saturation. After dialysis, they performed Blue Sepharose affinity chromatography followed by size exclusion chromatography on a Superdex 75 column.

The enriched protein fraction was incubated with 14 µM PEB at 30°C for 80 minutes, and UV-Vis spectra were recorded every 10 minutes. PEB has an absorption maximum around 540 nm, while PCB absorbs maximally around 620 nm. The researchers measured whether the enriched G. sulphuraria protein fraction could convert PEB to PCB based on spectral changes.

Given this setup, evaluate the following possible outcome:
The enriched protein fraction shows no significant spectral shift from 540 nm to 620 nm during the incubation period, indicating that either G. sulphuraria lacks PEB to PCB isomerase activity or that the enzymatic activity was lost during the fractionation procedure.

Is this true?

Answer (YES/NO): NO